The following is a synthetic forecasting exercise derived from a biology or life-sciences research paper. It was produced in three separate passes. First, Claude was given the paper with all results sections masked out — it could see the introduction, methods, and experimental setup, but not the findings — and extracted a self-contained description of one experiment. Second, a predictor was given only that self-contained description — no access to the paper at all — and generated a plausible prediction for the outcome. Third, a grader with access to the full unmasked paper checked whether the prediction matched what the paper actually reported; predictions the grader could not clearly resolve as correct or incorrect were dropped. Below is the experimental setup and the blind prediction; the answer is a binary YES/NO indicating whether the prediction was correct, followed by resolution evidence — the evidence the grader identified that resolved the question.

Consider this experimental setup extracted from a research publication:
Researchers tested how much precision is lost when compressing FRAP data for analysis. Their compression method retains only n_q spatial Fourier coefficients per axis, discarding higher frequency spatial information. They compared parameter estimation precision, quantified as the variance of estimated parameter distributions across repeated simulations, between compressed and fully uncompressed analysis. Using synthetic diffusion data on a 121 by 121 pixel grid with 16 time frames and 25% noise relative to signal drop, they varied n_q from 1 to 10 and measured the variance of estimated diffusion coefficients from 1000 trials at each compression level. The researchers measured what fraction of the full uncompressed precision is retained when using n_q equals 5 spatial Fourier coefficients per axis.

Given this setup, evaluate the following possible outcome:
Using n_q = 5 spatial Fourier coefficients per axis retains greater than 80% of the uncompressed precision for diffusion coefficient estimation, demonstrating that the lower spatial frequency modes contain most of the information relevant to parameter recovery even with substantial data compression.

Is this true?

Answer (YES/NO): NO